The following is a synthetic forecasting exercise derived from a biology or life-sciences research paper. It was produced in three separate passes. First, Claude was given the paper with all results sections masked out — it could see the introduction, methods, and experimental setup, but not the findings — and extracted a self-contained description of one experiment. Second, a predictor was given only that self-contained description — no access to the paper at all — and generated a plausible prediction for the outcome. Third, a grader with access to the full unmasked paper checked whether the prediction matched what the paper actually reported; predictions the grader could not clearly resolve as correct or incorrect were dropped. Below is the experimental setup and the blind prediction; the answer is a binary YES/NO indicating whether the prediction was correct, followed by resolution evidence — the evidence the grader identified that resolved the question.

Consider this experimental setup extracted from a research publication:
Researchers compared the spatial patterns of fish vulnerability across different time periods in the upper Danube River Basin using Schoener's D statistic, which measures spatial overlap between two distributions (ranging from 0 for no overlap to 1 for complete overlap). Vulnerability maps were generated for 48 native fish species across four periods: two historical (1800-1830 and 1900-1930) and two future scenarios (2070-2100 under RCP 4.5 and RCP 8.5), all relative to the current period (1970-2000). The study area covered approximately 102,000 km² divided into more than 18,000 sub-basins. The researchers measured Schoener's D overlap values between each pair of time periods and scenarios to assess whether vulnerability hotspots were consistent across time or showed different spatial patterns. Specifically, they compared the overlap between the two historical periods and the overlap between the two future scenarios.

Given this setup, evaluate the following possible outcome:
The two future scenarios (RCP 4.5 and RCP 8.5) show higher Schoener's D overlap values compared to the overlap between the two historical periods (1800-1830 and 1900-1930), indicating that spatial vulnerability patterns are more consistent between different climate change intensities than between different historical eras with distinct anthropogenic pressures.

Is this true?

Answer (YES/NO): NO